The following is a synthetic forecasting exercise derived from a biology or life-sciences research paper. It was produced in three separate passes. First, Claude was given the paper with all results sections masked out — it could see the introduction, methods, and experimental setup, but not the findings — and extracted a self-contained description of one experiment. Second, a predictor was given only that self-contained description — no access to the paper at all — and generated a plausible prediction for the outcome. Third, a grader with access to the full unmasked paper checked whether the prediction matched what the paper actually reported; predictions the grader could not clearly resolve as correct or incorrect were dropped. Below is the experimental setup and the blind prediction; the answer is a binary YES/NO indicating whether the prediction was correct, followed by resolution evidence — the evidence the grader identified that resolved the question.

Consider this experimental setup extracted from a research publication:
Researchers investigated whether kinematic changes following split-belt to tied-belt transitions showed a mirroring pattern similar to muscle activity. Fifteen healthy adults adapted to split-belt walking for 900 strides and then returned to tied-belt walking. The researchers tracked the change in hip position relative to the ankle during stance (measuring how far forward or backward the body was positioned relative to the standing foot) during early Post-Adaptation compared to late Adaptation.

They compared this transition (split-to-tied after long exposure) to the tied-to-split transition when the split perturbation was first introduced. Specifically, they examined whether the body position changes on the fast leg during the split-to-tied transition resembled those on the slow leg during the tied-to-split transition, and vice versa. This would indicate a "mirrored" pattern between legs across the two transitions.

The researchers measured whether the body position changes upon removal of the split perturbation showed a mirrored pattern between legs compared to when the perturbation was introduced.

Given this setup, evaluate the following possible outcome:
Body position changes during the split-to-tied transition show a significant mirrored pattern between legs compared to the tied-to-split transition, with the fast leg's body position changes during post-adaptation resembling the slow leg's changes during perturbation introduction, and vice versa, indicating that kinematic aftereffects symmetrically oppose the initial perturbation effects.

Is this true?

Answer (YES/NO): YES